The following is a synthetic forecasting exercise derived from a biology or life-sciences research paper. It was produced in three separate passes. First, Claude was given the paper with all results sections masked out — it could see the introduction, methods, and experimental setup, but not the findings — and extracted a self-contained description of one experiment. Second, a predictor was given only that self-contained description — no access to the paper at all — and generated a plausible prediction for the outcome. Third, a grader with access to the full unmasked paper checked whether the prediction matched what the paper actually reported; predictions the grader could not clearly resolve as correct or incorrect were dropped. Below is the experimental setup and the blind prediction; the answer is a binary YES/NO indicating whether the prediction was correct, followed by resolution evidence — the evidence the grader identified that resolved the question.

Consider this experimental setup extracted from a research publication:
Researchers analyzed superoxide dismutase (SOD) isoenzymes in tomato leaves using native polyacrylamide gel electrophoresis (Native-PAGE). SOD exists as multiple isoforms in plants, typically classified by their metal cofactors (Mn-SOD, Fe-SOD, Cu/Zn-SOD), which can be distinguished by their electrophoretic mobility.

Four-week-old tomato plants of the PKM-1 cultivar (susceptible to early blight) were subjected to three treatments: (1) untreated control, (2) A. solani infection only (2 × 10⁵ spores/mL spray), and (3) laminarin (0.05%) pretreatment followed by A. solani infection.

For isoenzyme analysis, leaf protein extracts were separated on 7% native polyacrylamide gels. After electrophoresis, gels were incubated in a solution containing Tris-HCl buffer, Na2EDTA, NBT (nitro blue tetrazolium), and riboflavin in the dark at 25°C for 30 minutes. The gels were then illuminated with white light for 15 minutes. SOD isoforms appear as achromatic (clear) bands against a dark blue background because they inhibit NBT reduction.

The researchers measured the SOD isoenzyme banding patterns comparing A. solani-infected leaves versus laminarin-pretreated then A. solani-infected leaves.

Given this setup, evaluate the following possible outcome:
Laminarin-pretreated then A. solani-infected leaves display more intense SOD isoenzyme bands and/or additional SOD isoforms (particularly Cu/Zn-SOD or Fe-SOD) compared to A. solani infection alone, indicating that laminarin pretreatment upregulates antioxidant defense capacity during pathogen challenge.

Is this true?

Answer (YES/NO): NO